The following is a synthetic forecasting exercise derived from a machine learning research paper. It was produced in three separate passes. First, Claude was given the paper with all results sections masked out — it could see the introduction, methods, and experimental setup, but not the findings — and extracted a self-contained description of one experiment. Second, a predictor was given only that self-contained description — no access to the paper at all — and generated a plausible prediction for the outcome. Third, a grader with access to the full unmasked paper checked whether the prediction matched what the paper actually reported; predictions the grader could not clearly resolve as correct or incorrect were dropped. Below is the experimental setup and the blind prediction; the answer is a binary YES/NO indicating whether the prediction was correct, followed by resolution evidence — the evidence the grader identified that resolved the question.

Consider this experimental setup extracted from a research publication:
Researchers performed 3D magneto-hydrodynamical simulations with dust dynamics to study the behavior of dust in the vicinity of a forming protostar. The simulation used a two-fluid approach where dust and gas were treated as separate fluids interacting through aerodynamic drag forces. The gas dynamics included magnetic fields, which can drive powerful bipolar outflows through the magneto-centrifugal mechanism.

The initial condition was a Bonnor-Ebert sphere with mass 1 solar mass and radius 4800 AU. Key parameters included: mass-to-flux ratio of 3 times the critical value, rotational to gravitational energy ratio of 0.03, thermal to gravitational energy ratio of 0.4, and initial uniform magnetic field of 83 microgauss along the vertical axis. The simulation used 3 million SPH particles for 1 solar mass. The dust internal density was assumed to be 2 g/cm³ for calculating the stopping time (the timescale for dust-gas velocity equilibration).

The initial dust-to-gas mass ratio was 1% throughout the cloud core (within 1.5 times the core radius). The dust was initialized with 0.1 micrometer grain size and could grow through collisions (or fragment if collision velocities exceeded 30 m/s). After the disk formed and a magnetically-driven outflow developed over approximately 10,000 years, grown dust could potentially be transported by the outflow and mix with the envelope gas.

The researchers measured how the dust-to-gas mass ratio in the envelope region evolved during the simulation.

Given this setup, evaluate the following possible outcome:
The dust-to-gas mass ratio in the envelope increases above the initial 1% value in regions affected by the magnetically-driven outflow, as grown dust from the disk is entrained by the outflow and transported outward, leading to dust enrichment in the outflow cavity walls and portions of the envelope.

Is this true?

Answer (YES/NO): YES